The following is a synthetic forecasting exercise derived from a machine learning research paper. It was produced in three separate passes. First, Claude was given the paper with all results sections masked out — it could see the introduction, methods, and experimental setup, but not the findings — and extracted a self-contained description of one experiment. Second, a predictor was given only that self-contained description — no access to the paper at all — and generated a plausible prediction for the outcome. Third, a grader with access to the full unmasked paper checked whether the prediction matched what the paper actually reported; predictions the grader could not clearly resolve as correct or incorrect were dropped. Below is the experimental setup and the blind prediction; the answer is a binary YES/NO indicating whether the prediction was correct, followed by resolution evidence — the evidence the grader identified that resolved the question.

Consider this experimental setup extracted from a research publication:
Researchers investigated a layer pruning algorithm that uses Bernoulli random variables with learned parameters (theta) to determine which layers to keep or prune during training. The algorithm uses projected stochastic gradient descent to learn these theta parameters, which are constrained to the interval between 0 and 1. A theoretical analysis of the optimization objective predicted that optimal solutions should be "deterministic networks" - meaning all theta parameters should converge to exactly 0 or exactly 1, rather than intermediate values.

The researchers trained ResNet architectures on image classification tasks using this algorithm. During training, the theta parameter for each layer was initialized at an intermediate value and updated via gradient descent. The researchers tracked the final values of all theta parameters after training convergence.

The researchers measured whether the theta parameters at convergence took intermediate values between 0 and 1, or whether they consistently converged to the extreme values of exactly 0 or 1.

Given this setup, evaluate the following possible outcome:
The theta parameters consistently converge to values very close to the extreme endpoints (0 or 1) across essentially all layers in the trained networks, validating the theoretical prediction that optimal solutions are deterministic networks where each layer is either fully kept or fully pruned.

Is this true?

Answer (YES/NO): YES